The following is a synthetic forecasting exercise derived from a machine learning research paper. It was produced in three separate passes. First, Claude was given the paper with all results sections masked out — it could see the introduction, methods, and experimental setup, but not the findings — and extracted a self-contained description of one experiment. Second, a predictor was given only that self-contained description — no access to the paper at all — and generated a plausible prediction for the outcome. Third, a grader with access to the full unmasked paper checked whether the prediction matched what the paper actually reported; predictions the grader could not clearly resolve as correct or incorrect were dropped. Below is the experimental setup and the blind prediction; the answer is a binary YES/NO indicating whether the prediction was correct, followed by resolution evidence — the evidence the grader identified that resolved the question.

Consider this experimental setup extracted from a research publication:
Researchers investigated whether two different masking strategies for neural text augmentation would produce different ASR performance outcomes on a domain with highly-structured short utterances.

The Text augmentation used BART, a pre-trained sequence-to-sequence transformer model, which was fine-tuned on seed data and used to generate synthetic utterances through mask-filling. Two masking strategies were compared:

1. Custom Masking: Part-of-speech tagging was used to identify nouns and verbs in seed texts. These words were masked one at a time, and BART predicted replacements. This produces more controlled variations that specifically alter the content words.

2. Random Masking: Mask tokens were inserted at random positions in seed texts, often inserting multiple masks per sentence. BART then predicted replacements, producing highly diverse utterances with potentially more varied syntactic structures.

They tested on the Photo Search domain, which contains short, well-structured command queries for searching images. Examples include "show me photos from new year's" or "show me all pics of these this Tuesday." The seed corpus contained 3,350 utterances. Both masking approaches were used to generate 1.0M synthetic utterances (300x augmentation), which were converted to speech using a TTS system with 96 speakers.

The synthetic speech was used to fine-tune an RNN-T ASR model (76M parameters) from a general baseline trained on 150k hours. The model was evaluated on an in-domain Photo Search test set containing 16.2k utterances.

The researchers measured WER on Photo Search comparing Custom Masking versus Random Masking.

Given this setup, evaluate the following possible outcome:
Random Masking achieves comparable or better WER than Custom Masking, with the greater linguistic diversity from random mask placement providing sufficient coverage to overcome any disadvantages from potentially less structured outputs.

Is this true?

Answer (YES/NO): YES